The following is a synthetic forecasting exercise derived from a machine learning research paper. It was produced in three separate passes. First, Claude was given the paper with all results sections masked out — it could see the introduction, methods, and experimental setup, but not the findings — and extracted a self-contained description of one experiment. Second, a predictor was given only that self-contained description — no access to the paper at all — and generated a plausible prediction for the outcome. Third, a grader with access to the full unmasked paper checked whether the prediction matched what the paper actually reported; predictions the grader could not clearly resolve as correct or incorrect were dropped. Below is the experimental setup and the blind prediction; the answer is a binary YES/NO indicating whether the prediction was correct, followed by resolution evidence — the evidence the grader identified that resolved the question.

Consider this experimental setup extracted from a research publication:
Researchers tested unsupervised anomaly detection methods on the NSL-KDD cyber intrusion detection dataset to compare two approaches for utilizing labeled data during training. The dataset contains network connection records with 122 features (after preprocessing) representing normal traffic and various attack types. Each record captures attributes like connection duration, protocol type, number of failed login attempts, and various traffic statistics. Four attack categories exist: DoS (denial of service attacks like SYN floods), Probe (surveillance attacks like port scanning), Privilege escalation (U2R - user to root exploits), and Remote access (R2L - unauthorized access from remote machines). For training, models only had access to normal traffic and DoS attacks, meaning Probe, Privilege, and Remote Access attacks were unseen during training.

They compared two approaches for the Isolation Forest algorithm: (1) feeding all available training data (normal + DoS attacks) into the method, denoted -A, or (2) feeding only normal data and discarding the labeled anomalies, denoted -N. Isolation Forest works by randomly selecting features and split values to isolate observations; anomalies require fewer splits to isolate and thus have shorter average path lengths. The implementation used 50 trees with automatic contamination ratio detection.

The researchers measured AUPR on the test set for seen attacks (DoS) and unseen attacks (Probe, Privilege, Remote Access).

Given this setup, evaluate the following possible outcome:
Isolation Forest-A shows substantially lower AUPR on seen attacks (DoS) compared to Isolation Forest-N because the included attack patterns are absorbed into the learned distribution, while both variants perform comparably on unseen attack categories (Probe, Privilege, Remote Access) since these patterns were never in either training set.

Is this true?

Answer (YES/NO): NO